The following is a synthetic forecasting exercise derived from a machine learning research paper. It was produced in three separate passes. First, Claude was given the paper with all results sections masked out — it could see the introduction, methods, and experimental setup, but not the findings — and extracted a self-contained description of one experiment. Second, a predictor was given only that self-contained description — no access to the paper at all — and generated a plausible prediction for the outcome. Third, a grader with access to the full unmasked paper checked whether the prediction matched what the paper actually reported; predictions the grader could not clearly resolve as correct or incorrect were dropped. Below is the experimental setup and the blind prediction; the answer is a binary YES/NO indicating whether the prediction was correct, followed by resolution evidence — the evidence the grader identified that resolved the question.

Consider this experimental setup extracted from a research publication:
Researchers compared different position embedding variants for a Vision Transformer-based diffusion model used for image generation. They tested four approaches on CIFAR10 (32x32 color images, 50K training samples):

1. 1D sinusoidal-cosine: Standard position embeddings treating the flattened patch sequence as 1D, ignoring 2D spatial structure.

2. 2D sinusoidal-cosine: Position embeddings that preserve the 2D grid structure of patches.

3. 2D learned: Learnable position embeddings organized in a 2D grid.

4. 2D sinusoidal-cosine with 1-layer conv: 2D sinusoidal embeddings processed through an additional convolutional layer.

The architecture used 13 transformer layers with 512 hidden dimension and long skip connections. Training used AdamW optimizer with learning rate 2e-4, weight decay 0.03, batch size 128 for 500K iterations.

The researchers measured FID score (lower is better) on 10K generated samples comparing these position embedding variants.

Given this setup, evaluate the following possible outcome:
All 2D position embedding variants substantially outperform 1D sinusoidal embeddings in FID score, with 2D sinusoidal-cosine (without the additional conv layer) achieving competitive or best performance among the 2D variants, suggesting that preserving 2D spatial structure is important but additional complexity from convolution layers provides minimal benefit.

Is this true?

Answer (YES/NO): NO